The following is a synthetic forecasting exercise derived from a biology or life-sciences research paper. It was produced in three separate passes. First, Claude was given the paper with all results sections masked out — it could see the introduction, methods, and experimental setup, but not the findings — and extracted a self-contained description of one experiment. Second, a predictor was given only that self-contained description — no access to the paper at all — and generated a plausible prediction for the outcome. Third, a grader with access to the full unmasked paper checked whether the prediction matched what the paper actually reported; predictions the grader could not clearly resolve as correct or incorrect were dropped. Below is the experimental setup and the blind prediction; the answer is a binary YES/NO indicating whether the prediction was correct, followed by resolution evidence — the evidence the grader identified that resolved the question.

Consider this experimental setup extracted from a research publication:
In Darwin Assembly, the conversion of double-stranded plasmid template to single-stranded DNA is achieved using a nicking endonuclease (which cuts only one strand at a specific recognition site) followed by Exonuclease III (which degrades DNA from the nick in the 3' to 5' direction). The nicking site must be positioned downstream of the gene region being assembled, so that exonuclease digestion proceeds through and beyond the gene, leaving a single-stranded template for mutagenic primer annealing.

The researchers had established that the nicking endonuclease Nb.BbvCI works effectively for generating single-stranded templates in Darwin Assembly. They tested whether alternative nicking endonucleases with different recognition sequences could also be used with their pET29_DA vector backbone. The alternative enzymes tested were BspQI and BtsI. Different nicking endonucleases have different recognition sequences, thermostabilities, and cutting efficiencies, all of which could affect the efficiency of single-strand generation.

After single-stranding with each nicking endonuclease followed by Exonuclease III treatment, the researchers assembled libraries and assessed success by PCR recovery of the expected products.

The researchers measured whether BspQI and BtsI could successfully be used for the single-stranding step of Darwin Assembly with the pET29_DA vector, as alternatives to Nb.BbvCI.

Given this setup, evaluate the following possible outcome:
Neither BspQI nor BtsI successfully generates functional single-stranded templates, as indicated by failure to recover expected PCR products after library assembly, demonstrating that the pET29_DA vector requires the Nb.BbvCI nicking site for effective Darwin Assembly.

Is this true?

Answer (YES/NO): NO